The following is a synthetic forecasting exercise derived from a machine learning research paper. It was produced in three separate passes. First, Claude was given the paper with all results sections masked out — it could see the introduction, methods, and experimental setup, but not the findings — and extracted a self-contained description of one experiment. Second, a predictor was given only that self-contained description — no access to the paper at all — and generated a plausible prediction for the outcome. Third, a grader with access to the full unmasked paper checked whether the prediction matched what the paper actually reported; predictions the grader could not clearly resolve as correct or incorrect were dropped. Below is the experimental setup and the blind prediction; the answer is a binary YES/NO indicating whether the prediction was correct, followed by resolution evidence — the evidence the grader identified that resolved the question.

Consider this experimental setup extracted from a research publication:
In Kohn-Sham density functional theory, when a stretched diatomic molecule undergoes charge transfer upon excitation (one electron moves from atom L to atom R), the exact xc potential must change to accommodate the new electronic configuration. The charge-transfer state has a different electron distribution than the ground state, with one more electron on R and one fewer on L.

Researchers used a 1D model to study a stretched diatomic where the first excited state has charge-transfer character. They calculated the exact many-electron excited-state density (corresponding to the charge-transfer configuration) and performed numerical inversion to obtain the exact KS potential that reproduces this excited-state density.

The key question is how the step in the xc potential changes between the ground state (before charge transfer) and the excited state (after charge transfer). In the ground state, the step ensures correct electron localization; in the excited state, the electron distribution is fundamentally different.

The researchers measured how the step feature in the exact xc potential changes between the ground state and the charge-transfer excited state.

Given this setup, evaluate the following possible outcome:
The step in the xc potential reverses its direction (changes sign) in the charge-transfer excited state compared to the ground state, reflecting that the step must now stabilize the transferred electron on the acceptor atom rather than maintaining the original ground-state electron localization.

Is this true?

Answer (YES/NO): NO